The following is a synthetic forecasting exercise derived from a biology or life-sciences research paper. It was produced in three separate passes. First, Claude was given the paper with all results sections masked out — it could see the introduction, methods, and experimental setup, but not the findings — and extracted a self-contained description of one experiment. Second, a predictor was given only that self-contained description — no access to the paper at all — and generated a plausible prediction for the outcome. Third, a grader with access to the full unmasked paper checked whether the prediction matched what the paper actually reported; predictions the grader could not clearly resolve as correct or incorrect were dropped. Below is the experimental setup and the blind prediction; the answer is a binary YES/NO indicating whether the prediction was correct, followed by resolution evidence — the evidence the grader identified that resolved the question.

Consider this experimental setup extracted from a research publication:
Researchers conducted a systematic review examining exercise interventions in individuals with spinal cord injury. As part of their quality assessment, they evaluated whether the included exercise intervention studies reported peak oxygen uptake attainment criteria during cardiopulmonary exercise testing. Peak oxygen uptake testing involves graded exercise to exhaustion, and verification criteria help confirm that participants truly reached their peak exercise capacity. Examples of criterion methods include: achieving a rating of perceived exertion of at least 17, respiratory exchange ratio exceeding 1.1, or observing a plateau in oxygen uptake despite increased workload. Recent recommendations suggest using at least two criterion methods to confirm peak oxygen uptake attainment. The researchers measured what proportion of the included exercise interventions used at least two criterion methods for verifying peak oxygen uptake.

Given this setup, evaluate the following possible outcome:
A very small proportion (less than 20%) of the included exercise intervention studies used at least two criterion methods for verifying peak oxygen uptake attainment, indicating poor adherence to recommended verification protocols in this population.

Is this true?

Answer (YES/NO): NO